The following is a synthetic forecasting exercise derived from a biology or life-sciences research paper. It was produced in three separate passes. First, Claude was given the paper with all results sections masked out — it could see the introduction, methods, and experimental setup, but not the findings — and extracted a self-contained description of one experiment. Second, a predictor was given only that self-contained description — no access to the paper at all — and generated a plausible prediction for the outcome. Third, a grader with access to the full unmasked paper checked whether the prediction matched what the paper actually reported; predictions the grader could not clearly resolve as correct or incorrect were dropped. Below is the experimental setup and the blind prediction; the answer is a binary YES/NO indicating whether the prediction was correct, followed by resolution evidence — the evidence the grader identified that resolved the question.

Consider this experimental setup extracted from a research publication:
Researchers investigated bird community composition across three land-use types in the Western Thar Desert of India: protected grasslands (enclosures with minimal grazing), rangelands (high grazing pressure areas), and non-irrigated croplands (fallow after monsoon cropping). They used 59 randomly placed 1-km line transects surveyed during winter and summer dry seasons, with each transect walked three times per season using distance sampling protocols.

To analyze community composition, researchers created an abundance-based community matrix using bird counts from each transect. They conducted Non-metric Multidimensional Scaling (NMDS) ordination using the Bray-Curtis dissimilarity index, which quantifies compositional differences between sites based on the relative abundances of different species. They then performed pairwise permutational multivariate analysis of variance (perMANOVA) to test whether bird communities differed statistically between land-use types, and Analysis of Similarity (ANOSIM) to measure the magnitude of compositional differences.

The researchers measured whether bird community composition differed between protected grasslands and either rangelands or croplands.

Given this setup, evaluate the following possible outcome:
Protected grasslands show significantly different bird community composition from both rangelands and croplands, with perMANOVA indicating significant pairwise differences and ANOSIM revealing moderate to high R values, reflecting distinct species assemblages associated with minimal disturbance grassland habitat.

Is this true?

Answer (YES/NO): NO